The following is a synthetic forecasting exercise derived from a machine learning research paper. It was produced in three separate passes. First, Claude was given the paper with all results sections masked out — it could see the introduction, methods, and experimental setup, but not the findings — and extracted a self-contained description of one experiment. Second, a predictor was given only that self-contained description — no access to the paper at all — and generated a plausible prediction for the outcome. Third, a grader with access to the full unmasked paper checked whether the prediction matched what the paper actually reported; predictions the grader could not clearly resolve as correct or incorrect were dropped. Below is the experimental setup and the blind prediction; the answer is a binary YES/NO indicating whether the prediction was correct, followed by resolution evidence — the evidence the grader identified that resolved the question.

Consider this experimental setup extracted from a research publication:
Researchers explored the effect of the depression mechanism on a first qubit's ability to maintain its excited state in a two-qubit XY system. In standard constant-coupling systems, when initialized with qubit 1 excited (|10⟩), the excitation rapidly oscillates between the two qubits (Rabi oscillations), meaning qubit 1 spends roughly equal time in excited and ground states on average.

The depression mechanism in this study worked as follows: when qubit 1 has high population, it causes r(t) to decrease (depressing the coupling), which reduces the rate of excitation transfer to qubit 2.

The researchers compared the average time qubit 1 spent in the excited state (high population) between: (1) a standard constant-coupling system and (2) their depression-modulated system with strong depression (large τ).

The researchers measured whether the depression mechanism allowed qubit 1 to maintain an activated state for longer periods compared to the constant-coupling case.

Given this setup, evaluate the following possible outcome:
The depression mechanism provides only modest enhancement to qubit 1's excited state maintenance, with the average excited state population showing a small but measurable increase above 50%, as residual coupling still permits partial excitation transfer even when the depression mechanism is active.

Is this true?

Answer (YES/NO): NO